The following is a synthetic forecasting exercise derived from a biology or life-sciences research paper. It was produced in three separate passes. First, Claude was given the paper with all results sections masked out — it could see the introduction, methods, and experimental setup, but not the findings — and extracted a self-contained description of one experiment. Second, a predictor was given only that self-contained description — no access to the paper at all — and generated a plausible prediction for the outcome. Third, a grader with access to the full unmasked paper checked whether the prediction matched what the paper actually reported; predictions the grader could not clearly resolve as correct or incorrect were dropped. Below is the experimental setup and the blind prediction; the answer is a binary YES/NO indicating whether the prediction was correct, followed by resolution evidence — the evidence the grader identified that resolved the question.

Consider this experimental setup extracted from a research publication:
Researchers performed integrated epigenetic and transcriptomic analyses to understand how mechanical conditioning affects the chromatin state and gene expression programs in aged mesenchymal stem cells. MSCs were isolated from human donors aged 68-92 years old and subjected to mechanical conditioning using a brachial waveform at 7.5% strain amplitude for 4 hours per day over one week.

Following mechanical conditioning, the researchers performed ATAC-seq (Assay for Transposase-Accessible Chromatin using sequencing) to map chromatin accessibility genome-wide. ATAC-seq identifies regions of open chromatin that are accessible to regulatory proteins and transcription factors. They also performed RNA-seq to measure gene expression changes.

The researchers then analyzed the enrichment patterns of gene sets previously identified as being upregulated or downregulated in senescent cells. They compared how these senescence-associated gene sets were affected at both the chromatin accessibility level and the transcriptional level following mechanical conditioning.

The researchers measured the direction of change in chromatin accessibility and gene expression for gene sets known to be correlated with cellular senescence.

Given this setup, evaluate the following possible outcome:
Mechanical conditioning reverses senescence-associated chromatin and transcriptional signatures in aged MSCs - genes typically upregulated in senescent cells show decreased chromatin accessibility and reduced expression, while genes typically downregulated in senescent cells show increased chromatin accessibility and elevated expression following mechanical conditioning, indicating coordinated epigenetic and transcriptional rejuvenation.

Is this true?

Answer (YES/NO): YES